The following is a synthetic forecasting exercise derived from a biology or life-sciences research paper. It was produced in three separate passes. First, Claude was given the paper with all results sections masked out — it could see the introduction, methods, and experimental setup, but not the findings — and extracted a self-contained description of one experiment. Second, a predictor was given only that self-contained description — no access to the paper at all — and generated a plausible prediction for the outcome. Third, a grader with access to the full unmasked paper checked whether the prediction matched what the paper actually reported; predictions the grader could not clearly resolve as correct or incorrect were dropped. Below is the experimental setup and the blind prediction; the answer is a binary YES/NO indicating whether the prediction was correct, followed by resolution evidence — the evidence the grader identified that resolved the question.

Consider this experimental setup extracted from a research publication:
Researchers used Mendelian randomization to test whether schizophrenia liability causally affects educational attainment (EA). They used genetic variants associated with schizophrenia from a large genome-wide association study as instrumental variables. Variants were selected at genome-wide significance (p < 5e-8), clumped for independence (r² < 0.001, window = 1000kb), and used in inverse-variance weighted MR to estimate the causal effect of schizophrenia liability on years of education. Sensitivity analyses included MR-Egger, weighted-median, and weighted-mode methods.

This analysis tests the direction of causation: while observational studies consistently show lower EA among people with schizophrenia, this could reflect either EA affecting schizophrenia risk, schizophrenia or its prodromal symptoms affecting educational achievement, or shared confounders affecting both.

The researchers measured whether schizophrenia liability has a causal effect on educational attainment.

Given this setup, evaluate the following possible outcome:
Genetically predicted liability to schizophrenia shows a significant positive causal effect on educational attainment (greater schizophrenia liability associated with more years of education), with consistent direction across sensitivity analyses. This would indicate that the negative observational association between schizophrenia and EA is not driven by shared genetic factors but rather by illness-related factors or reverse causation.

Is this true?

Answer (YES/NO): NO